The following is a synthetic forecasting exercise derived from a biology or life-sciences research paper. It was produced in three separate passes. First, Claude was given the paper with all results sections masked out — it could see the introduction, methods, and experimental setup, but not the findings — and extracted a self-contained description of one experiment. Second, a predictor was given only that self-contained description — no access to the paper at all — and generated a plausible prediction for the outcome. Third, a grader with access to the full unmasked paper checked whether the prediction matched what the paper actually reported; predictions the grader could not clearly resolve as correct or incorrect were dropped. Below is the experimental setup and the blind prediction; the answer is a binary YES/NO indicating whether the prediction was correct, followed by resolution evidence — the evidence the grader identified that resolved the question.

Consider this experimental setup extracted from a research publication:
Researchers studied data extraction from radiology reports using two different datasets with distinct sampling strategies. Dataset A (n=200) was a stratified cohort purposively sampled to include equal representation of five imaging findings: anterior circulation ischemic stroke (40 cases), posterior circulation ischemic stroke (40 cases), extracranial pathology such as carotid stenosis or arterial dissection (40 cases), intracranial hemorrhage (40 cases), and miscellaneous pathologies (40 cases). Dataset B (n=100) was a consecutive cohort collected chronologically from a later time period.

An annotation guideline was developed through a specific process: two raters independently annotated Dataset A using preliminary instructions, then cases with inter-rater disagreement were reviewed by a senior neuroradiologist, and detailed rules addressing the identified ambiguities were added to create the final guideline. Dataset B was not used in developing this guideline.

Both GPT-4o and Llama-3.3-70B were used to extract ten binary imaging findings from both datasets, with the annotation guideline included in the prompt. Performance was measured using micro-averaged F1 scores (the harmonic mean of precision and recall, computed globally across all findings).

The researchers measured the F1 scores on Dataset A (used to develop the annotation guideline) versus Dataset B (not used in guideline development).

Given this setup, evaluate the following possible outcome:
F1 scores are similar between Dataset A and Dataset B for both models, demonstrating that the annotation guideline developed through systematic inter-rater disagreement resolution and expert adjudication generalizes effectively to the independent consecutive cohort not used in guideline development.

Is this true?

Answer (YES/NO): NO